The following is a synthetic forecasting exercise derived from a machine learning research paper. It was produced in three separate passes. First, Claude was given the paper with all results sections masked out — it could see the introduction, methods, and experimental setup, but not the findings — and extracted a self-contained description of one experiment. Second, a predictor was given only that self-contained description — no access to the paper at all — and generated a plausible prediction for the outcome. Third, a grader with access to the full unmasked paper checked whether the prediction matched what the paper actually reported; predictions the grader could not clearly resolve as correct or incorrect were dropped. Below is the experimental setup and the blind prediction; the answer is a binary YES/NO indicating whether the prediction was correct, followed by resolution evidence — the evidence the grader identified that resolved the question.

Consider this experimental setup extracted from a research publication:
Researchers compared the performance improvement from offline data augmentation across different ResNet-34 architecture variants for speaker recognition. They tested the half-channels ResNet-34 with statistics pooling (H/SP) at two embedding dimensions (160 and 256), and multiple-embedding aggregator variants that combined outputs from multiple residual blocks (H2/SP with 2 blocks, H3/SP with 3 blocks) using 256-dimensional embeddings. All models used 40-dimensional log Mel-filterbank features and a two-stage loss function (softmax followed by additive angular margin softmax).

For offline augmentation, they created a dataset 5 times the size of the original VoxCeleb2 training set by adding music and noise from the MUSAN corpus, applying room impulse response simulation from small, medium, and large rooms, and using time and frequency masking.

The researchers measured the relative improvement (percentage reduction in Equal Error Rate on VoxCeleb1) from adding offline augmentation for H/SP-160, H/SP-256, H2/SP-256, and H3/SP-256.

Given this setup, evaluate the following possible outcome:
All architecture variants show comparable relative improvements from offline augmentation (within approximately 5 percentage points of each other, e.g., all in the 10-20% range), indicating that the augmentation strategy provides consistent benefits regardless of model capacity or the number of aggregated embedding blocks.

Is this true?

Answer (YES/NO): NO